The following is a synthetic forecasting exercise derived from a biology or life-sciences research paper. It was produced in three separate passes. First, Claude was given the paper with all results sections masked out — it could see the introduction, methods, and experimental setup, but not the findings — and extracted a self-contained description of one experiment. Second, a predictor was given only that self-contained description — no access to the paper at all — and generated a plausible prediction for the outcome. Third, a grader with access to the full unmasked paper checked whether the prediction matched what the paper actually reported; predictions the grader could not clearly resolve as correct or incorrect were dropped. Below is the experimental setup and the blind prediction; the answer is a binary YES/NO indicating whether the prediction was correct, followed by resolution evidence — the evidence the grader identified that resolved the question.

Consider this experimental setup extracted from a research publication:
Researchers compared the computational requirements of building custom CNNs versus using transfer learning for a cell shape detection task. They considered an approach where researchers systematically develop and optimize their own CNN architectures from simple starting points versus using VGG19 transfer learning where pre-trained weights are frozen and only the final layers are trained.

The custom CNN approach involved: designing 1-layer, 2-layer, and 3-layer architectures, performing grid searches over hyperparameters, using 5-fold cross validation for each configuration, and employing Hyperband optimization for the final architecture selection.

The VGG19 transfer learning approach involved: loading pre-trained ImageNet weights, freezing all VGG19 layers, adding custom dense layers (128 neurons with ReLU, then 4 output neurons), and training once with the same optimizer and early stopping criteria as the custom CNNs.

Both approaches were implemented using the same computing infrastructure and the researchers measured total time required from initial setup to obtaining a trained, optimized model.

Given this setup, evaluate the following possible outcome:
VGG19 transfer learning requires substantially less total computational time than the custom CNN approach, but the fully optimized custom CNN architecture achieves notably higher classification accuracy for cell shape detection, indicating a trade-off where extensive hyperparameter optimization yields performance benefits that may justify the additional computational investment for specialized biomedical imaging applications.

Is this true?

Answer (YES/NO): NO